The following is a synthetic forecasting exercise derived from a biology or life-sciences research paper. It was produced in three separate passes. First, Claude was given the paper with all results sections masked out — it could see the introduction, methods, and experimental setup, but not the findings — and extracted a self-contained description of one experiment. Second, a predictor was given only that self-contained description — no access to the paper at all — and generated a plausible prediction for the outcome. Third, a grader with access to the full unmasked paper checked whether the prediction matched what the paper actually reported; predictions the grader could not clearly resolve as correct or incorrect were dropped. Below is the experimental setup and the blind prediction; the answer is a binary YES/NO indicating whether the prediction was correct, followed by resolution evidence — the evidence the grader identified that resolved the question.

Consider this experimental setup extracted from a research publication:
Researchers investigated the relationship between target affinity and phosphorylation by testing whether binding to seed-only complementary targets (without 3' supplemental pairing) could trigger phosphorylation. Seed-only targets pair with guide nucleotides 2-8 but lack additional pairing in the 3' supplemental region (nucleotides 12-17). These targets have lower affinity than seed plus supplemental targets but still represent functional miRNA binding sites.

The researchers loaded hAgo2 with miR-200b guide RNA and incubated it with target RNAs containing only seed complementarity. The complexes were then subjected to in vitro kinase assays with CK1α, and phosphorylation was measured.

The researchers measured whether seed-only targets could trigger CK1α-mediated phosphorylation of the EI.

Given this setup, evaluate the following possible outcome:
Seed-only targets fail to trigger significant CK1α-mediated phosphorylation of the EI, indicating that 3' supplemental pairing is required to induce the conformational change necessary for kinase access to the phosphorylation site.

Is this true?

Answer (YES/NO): YES